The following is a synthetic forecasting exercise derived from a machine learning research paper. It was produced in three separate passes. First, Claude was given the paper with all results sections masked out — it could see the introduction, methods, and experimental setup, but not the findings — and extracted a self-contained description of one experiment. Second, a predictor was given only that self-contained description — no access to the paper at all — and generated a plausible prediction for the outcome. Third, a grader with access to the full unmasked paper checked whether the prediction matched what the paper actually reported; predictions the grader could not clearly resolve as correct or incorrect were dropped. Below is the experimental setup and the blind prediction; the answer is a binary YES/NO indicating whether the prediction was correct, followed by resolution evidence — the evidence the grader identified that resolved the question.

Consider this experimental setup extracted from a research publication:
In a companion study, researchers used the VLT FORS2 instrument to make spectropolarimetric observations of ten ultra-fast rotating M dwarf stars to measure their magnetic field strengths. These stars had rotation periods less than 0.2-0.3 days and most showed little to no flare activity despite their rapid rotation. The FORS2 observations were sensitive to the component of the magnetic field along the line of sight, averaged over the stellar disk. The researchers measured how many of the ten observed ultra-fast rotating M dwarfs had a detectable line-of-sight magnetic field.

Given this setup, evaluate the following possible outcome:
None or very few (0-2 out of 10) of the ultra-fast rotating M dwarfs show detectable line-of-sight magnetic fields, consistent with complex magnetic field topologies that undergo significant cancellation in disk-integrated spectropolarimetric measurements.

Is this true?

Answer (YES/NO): NO